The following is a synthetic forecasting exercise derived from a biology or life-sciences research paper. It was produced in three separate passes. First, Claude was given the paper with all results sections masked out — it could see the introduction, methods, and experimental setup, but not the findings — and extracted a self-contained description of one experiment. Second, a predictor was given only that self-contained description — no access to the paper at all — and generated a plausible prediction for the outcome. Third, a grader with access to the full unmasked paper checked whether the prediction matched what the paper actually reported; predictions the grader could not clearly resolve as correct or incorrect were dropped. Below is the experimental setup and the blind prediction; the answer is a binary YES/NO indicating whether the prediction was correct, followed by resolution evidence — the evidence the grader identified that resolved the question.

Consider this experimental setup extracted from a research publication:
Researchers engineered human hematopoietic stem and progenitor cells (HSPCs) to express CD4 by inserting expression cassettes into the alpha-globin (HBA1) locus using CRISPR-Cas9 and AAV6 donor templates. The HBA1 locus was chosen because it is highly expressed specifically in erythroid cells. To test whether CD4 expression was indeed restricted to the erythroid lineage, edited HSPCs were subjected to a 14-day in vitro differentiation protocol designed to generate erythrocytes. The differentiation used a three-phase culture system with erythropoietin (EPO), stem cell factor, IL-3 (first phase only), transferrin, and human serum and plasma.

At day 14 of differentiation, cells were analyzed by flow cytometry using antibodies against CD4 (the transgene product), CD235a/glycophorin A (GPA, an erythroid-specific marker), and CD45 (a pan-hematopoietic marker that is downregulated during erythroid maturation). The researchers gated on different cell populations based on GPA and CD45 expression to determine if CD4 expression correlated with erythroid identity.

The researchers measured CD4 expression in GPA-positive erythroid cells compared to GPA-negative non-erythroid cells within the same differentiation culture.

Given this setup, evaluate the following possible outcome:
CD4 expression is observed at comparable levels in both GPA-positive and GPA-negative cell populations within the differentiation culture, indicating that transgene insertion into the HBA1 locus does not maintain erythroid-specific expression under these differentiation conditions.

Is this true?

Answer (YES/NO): NO